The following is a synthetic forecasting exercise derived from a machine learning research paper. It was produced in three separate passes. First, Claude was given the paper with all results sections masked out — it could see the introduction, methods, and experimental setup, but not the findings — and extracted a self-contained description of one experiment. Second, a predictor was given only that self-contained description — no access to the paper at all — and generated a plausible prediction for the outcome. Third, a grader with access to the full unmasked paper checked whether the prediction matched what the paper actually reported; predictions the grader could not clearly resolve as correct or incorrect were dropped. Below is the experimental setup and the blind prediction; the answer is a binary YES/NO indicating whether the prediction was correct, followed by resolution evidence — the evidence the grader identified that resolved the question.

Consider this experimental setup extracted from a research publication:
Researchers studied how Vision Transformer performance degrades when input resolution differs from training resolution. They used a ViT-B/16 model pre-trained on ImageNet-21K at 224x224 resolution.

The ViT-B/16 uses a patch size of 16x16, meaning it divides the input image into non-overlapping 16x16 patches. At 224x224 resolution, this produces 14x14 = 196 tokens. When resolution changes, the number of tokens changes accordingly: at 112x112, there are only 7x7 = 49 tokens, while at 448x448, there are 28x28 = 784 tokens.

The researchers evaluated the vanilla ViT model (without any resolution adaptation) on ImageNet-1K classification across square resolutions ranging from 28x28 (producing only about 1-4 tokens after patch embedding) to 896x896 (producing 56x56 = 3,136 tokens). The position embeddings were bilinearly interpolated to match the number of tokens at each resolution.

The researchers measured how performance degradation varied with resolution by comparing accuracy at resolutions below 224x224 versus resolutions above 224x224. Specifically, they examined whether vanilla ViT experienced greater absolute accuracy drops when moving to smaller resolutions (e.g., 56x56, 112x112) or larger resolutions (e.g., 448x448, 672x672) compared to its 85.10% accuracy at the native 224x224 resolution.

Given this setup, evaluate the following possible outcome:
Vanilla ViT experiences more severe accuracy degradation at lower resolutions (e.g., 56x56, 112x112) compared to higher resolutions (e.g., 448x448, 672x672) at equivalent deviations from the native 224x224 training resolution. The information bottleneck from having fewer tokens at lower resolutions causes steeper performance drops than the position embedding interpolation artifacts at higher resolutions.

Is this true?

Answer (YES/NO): NO